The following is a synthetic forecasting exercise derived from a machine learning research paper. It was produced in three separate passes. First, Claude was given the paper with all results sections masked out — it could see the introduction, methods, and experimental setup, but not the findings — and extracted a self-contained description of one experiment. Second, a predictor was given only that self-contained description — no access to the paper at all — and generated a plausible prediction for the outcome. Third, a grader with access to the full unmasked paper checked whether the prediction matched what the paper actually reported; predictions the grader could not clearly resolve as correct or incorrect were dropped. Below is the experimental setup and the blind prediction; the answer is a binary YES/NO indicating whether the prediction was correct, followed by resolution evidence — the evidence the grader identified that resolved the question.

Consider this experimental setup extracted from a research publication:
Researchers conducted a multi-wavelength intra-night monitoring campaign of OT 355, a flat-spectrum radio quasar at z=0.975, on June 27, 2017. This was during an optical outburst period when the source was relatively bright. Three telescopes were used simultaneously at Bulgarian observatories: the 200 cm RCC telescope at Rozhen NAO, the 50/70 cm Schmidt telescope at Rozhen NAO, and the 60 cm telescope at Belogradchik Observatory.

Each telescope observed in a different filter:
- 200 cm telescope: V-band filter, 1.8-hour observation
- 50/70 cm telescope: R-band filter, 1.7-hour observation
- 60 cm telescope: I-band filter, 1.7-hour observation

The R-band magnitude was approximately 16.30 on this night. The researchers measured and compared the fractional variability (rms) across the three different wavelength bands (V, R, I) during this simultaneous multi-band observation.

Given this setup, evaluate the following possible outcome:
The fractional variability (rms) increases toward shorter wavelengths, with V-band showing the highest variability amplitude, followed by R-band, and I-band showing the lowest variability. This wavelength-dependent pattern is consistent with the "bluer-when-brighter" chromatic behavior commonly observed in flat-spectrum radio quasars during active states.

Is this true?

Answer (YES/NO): NO